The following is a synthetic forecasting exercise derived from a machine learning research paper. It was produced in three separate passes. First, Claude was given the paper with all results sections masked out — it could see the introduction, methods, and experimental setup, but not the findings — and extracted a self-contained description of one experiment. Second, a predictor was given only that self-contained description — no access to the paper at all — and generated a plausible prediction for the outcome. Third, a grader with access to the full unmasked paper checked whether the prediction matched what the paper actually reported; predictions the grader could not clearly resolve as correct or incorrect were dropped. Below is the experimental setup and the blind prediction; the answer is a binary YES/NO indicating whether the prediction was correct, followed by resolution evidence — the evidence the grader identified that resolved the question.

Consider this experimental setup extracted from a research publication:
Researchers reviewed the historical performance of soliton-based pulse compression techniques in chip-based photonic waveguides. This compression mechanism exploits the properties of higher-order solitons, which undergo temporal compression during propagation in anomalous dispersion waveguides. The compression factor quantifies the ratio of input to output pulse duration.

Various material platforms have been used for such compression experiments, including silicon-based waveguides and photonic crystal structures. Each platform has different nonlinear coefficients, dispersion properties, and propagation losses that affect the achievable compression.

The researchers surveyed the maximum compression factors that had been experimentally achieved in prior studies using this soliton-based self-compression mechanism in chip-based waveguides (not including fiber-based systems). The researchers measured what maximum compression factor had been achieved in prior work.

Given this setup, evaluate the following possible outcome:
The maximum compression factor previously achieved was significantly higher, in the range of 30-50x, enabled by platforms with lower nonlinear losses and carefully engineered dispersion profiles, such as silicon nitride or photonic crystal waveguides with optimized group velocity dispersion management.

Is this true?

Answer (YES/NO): NO